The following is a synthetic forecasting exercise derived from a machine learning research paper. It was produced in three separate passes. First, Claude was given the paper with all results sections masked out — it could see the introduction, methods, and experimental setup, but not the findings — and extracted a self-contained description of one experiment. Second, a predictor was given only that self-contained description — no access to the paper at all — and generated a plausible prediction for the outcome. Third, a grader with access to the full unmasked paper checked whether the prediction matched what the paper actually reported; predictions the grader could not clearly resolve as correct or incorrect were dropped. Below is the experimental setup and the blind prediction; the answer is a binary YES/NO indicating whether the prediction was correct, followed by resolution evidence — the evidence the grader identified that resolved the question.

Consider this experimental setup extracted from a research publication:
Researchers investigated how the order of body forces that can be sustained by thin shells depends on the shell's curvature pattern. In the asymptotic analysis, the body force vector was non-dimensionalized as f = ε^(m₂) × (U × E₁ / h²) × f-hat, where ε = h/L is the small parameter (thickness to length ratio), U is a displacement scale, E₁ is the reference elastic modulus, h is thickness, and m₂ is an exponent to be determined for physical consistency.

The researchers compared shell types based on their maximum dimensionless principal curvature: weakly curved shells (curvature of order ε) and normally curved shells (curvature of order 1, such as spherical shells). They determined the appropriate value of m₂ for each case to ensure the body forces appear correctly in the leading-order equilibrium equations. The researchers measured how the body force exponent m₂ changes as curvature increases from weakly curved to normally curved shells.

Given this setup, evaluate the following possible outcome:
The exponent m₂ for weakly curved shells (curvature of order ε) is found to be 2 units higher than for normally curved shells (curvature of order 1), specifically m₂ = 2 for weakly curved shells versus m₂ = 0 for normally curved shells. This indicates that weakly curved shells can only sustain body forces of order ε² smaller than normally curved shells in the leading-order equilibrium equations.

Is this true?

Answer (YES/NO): NO